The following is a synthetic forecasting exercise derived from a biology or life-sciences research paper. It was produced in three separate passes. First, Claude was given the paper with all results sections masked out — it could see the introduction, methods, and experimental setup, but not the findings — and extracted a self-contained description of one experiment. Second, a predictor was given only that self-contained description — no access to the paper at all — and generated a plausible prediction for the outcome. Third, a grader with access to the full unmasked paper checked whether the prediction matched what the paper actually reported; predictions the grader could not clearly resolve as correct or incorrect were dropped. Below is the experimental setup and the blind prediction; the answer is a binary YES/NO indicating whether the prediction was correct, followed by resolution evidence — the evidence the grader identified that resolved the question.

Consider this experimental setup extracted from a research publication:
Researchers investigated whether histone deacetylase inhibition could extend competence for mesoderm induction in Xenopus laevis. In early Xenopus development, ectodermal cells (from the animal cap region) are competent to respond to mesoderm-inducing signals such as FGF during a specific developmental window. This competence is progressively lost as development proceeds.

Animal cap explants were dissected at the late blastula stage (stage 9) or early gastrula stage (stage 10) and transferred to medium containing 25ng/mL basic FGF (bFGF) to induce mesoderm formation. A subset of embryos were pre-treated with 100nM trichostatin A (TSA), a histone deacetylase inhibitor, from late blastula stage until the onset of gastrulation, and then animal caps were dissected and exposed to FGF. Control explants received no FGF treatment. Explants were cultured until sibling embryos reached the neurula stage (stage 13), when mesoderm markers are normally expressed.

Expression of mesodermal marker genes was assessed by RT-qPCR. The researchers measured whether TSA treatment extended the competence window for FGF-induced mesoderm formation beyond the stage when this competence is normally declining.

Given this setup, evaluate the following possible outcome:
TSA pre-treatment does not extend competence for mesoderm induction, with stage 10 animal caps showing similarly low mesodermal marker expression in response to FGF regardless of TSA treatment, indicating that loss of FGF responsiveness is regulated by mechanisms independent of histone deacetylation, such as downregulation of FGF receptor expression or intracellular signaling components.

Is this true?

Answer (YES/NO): YES